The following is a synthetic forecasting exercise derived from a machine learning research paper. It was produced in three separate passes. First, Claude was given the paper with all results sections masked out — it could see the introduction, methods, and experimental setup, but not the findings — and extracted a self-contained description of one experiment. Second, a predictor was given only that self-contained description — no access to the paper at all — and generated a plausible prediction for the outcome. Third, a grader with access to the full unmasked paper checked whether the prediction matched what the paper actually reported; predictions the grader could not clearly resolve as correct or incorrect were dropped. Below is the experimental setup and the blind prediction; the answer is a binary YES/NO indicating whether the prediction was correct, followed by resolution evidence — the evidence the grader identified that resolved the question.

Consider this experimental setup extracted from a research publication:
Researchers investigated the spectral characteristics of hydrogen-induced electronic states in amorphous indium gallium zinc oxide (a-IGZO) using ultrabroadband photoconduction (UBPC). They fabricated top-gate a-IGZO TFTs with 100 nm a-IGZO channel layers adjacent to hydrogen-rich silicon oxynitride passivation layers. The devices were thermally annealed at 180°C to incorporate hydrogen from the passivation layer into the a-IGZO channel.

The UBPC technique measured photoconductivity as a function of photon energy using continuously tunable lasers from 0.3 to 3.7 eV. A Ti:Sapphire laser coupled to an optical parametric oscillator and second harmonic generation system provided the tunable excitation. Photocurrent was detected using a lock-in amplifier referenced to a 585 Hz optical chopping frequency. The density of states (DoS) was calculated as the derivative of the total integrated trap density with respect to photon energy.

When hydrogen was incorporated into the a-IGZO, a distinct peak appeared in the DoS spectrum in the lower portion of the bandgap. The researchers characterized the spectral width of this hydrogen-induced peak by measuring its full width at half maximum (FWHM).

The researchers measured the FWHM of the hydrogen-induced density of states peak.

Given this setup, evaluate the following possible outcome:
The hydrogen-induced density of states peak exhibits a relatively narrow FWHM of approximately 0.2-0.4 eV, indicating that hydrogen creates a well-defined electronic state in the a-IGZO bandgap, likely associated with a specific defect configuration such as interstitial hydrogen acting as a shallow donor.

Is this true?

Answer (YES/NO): NO